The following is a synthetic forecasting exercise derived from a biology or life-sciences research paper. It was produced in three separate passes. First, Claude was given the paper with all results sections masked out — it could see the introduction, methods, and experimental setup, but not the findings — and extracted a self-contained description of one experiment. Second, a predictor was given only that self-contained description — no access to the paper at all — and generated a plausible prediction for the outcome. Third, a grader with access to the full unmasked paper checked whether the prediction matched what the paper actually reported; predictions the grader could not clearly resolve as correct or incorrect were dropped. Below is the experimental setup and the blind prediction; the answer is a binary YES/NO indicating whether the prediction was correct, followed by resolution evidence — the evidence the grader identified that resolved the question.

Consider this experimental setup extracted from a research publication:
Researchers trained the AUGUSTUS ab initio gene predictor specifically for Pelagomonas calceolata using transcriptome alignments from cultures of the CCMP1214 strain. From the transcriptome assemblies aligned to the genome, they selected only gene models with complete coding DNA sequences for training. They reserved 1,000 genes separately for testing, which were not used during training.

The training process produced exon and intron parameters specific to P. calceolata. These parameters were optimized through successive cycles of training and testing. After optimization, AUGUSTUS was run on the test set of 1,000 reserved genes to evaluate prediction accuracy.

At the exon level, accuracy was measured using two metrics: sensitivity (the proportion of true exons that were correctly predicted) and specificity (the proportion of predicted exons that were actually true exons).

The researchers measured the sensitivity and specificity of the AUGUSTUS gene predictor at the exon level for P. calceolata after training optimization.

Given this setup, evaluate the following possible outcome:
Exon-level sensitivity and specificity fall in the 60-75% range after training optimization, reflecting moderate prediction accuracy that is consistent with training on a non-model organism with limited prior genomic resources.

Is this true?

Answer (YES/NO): YES